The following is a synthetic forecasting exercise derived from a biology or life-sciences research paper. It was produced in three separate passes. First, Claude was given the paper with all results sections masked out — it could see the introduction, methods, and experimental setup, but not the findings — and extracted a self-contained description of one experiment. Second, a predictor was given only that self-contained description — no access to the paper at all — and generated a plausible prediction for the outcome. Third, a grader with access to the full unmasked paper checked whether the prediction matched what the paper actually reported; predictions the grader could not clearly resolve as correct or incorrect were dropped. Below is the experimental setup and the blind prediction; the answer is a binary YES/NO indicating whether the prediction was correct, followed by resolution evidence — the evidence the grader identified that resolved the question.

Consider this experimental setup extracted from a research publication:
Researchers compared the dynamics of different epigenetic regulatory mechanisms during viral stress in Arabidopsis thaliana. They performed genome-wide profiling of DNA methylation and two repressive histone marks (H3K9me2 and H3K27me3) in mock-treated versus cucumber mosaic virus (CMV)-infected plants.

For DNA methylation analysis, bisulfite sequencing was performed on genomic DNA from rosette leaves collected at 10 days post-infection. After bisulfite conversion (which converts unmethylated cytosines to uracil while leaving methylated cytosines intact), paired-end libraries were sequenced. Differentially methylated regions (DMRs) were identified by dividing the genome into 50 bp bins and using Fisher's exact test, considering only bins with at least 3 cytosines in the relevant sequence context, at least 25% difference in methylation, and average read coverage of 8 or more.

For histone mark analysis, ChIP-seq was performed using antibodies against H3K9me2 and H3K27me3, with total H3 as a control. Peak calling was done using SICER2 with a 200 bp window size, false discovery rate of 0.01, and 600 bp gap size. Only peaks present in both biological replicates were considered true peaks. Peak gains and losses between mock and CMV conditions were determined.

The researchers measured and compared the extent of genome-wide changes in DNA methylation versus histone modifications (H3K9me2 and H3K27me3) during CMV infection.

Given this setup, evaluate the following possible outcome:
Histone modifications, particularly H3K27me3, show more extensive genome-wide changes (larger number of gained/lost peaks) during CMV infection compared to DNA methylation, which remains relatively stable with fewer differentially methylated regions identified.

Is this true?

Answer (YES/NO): YES